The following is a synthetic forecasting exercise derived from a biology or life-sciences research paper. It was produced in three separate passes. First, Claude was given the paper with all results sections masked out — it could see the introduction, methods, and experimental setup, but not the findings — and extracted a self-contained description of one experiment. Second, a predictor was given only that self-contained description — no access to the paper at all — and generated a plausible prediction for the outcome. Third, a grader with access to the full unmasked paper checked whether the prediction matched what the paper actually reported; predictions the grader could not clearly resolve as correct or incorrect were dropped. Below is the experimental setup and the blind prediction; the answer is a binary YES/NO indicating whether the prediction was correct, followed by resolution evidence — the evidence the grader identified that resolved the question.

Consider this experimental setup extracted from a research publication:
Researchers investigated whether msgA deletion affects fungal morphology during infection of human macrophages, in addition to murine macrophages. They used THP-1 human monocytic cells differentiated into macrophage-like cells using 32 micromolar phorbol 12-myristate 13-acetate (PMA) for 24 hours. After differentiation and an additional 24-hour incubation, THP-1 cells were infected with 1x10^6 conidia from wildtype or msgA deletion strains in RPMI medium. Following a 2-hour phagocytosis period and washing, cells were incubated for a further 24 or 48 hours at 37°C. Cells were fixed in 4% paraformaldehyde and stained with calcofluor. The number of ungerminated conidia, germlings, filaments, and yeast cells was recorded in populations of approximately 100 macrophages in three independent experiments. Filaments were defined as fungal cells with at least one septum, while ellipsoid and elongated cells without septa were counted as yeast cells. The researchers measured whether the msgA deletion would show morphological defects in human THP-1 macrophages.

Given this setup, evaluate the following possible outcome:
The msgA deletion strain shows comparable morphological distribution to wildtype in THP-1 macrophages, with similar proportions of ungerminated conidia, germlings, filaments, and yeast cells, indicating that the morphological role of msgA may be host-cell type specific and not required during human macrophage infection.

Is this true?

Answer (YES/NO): NO